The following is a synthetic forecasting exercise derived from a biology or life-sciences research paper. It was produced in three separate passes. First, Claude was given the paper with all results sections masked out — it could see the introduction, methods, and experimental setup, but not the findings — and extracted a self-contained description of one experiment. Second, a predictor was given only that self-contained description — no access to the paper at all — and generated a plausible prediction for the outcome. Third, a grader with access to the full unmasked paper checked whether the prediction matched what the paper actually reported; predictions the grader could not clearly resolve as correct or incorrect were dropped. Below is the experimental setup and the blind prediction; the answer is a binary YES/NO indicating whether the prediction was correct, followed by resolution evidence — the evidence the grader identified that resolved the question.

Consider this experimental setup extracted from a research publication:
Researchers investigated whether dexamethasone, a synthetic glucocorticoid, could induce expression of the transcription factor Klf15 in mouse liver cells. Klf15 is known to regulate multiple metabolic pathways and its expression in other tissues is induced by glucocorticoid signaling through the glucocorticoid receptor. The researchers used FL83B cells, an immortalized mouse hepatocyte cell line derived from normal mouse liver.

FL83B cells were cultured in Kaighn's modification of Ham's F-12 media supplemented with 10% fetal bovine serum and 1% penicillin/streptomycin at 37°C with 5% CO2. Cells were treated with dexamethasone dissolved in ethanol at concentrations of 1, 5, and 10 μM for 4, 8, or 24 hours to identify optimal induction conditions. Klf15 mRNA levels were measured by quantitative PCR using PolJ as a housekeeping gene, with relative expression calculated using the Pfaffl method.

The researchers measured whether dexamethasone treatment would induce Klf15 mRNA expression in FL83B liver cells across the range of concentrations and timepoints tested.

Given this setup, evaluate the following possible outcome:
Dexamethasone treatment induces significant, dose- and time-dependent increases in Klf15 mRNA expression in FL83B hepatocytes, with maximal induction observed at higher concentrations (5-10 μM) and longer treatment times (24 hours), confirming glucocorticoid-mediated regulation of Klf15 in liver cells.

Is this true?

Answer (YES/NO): YES